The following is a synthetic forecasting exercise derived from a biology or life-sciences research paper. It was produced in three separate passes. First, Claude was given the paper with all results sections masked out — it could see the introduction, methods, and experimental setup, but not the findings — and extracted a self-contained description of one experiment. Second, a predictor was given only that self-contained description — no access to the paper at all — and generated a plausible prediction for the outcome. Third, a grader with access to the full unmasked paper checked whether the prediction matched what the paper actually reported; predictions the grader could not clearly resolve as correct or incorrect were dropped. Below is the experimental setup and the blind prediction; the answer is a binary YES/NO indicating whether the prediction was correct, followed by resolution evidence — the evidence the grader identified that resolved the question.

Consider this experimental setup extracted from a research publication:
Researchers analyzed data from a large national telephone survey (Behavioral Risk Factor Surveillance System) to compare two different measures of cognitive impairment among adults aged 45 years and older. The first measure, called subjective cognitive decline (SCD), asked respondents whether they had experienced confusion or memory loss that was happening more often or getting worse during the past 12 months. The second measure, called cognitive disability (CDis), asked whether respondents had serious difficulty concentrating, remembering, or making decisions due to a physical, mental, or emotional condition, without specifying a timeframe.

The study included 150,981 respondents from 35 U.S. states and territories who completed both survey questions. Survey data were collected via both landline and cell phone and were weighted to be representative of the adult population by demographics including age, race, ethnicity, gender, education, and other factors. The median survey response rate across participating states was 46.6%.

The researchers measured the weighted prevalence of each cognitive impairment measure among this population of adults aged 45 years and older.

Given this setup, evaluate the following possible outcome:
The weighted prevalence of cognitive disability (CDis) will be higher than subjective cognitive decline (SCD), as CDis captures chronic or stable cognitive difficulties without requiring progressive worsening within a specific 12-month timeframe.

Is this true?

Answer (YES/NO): NO